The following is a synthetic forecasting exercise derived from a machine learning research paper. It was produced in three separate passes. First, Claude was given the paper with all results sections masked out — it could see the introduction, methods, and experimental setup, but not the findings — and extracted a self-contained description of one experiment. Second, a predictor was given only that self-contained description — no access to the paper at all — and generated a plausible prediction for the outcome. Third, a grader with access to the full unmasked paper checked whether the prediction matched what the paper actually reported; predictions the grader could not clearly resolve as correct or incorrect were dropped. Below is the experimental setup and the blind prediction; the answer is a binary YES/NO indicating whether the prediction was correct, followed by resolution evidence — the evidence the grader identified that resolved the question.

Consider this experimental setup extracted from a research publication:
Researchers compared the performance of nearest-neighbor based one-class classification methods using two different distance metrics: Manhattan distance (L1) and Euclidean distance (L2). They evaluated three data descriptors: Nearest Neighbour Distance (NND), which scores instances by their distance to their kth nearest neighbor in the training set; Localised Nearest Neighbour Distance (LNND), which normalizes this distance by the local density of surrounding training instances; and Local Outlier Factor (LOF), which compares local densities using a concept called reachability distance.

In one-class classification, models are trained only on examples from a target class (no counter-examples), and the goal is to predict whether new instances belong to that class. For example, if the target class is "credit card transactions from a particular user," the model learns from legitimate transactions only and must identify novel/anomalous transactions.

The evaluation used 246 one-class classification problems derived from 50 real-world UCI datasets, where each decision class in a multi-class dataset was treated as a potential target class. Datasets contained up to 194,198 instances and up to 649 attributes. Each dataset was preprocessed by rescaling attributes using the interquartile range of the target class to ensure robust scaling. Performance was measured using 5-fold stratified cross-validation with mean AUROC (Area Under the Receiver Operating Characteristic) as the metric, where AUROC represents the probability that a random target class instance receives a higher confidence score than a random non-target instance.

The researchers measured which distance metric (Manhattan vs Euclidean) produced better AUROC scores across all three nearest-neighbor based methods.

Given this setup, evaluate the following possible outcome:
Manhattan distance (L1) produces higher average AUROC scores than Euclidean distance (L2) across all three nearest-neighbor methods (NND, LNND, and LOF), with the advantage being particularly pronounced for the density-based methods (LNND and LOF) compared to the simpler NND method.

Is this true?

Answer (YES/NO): NO